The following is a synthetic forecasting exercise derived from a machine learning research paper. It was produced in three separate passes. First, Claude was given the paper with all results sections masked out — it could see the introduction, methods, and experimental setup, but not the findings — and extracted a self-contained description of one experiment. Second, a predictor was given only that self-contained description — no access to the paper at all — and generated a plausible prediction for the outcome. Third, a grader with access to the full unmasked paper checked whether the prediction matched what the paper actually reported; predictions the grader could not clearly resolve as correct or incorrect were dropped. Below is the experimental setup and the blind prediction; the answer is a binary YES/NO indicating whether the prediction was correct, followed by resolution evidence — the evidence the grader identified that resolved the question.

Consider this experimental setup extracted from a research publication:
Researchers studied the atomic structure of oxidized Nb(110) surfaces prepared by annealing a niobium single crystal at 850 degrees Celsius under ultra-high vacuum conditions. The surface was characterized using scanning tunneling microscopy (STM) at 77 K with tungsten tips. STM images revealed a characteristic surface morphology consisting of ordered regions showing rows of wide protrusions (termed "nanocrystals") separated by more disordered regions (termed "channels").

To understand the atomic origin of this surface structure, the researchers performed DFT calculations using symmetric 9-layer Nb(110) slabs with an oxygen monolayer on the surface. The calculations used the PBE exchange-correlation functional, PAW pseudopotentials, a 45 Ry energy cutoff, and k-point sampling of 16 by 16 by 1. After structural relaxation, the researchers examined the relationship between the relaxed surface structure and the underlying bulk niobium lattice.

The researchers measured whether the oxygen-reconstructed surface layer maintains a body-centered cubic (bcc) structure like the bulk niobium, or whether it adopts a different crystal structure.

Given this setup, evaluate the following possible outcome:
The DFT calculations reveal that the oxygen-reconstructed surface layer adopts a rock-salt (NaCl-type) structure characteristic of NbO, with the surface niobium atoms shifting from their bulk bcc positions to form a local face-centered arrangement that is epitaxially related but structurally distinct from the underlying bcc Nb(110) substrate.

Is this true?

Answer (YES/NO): NO